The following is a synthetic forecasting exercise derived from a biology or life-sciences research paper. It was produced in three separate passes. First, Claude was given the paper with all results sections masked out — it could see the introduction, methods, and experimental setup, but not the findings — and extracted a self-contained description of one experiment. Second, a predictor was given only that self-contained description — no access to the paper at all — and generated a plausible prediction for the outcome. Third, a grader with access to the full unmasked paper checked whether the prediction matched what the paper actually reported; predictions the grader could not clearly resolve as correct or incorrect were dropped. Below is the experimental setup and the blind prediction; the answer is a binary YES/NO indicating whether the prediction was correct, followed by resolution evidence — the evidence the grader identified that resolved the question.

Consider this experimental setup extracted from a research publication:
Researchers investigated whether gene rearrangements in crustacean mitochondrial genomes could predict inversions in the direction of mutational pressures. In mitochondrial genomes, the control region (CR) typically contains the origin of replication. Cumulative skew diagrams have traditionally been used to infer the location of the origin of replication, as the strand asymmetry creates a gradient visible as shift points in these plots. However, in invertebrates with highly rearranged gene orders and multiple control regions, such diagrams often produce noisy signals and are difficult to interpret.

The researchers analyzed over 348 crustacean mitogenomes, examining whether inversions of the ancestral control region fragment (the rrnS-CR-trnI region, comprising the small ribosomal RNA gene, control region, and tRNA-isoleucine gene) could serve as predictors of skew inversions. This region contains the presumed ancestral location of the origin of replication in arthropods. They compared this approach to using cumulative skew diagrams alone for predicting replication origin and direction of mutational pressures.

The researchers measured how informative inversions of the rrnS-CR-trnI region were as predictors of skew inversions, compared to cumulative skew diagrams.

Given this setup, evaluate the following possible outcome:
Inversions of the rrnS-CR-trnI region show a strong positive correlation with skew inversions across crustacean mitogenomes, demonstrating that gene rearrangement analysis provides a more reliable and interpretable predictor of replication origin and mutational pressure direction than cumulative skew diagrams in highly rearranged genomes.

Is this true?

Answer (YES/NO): YES